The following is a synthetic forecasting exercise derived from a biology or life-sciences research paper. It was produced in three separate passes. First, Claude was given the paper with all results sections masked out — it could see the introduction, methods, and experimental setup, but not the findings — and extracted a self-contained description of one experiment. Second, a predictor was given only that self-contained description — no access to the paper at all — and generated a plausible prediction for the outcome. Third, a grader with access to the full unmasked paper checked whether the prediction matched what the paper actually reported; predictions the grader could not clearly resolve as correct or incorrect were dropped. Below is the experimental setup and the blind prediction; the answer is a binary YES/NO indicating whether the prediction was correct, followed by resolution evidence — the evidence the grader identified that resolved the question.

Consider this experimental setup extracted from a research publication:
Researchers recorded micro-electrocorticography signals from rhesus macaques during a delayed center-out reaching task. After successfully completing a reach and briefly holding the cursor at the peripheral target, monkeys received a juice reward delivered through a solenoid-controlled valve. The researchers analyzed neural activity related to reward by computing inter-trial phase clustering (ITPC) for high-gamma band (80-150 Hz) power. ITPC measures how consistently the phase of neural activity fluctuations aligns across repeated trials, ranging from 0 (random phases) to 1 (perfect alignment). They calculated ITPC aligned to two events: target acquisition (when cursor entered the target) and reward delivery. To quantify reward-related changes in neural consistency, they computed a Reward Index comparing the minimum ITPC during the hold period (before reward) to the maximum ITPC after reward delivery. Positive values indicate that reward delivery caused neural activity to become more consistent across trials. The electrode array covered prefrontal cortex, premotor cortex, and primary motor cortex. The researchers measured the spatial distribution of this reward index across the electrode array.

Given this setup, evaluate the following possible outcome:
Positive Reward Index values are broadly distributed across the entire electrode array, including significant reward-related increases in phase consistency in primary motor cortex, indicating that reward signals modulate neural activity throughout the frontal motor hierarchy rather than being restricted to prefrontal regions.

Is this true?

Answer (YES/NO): NO